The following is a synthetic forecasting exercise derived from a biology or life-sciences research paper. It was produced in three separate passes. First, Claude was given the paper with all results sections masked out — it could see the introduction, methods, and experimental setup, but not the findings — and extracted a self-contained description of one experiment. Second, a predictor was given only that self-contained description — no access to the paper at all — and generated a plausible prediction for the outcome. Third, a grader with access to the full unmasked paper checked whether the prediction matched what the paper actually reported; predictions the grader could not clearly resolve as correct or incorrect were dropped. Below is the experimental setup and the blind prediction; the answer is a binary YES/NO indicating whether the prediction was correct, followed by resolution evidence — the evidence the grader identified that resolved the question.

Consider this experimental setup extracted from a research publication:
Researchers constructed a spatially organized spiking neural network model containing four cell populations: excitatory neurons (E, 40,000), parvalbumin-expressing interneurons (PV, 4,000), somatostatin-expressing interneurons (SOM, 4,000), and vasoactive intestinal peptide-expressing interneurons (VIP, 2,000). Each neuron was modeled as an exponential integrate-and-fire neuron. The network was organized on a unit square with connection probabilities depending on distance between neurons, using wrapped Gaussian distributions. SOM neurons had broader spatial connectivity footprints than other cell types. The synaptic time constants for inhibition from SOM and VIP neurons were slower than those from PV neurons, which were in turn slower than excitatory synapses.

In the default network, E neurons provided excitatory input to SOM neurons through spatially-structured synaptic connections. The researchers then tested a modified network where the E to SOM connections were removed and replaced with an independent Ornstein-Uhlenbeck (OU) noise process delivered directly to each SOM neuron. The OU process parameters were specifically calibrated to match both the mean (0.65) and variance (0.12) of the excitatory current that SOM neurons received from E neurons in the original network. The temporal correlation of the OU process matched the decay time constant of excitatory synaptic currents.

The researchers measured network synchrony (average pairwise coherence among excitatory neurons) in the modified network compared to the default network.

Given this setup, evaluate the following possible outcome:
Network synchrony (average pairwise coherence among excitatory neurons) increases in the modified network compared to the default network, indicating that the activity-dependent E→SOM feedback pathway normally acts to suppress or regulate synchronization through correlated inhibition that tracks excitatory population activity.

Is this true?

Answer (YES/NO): NO